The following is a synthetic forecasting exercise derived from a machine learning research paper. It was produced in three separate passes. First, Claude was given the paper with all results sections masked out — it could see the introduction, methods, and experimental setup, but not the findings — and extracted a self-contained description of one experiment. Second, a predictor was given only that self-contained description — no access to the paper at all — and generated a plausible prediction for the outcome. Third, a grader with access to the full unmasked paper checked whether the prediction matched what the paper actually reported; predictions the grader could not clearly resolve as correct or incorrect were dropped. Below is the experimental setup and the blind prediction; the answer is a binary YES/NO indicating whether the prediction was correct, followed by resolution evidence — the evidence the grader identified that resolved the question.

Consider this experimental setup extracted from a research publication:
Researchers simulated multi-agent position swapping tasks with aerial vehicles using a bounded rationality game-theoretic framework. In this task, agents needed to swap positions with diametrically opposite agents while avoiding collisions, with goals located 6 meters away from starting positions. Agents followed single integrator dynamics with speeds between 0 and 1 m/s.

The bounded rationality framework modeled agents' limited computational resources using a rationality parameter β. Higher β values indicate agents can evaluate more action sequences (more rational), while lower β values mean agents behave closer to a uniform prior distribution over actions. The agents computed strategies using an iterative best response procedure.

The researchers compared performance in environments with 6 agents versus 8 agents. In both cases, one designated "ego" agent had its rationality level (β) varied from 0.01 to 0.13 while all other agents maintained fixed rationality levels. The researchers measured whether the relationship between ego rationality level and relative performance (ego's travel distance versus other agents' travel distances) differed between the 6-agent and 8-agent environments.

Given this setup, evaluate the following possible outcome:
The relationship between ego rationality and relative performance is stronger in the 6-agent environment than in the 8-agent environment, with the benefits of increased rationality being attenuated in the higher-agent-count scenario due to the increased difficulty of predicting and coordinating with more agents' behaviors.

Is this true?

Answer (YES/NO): NO